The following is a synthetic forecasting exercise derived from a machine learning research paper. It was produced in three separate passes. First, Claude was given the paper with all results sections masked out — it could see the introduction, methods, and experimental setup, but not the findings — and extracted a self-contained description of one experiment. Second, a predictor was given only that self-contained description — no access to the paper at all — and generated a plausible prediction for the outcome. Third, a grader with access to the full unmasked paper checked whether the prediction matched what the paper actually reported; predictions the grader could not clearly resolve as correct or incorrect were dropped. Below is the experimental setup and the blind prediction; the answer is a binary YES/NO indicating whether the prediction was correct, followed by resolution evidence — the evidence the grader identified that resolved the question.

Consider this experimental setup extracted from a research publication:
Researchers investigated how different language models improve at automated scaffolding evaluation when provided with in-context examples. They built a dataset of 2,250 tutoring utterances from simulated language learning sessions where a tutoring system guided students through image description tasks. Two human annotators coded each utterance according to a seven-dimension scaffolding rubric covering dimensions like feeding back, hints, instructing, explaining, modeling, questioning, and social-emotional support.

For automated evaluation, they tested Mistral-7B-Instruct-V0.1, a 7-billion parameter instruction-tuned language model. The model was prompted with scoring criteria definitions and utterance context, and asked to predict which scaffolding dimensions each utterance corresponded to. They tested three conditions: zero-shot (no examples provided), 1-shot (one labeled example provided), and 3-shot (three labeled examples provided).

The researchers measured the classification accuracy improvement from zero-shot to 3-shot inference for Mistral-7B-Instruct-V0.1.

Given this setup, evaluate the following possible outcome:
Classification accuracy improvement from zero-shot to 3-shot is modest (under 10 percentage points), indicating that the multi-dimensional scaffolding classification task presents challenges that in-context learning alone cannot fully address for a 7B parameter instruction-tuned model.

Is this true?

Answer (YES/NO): NO